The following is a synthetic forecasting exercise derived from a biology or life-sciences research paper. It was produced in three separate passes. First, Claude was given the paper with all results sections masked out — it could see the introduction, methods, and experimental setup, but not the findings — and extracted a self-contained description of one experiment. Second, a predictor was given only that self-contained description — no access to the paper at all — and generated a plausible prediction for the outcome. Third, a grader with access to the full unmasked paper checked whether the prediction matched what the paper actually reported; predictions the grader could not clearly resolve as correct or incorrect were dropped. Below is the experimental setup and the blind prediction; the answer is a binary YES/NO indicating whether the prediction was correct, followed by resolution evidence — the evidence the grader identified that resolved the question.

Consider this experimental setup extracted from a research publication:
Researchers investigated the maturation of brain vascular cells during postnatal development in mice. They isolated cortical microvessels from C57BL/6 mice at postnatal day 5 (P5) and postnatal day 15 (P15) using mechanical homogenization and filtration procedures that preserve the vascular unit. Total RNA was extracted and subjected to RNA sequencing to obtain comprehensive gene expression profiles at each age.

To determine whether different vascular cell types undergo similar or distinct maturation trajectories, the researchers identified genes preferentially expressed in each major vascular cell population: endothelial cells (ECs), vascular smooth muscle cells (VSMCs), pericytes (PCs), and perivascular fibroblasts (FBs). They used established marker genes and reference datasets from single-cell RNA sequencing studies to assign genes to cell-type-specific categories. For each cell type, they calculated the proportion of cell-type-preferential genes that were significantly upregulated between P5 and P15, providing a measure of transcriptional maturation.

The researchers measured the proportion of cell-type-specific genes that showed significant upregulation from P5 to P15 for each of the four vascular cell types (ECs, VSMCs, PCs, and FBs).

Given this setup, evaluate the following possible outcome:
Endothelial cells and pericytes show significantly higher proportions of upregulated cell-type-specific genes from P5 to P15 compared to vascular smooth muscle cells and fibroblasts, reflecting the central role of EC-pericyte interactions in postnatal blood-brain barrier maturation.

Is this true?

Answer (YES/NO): NO